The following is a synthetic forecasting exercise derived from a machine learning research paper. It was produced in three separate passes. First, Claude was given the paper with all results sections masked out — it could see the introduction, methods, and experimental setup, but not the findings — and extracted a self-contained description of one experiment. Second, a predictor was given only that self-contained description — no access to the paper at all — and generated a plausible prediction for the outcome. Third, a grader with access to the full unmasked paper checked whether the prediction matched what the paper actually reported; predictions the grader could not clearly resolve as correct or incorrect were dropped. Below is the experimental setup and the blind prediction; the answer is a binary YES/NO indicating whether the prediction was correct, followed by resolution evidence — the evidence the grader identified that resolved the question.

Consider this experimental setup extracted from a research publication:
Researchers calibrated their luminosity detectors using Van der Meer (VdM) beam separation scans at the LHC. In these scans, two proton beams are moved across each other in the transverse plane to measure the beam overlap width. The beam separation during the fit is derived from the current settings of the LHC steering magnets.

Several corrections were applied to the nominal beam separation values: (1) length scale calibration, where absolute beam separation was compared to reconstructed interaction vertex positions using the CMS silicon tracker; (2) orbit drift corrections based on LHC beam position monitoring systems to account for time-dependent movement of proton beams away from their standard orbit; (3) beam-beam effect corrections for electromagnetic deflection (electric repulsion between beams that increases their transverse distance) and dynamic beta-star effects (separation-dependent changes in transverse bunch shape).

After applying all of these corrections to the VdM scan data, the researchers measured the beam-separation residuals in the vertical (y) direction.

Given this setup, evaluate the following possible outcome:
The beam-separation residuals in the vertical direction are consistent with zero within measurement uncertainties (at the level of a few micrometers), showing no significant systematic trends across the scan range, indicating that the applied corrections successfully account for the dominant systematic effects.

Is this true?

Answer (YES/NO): NO